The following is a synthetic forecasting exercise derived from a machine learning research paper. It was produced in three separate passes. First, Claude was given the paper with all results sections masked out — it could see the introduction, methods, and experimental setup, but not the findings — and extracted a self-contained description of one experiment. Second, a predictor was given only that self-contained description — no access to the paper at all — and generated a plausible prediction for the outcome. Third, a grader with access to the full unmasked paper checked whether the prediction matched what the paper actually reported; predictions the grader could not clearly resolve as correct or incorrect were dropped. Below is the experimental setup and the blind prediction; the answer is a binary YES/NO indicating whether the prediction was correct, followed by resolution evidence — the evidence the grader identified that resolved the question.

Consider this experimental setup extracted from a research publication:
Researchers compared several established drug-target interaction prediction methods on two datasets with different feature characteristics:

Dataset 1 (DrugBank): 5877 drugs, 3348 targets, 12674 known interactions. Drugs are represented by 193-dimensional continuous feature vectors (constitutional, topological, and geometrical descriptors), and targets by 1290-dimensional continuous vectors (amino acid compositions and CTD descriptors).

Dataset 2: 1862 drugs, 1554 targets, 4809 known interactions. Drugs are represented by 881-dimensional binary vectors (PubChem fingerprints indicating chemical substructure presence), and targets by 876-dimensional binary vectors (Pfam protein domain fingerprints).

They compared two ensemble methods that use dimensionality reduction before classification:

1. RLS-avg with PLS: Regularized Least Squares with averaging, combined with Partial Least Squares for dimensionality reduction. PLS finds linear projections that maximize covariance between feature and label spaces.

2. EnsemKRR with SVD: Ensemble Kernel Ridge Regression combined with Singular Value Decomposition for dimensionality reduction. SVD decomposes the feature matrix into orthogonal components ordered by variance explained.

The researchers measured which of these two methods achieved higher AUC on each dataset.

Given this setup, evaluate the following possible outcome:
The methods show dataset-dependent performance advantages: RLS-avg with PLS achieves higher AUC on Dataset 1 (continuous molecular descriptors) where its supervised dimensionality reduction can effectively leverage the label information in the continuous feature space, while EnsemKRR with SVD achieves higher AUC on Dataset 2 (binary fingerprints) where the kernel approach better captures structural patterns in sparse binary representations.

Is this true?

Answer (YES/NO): NO